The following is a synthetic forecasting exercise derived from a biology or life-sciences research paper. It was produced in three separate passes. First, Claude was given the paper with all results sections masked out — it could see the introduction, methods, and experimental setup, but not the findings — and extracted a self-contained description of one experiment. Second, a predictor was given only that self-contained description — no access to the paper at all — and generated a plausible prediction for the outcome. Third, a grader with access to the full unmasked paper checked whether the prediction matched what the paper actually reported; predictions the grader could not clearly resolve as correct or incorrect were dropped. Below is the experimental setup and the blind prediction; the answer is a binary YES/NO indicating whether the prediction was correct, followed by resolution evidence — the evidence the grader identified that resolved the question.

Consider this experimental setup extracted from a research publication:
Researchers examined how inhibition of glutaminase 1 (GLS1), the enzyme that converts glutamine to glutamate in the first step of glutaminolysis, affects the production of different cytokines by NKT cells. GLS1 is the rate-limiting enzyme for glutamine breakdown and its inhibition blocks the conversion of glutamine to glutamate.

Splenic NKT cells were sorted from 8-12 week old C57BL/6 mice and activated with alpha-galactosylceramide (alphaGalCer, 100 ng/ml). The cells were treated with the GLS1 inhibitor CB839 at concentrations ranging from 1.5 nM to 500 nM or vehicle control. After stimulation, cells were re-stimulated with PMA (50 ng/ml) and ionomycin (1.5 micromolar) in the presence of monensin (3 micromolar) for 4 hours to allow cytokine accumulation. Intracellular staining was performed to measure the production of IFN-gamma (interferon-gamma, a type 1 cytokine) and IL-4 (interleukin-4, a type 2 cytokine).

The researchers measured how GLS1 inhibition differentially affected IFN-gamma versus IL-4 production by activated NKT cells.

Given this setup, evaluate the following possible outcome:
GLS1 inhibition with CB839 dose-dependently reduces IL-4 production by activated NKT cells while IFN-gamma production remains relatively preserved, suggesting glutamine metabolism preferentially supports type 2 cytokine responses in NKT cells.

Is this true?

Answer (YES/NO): YES